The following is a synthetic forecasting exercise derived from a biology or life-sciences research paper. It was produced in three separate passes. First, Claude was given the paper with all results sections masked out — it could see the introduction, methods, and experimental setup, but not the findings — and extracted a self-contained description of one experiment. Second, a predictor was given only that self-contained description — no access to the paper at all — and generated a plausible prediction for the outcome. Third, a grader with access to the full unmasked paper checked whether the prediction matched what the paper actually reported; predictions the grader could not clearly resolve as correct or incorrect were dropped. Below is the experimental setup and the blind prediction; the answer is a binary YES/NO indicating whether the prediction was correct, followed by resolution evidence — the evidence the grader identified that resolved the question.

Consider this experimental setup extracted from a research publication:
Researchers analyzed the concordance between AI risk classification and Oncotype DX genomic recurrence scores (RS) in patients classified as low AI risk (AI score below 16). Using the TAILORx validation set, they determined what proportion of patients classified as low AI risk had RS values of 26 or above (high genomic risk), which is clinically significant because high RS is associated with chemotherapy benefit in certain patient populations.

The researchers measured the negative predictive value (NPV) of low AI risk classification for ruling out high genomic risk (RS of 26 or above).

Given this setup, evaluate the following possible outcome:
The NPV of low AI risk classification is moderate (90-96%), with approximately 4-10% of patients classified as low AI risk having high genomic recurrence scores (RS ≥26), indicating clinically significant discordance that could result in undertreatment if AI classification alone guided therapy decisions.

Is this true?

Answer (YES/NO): NO